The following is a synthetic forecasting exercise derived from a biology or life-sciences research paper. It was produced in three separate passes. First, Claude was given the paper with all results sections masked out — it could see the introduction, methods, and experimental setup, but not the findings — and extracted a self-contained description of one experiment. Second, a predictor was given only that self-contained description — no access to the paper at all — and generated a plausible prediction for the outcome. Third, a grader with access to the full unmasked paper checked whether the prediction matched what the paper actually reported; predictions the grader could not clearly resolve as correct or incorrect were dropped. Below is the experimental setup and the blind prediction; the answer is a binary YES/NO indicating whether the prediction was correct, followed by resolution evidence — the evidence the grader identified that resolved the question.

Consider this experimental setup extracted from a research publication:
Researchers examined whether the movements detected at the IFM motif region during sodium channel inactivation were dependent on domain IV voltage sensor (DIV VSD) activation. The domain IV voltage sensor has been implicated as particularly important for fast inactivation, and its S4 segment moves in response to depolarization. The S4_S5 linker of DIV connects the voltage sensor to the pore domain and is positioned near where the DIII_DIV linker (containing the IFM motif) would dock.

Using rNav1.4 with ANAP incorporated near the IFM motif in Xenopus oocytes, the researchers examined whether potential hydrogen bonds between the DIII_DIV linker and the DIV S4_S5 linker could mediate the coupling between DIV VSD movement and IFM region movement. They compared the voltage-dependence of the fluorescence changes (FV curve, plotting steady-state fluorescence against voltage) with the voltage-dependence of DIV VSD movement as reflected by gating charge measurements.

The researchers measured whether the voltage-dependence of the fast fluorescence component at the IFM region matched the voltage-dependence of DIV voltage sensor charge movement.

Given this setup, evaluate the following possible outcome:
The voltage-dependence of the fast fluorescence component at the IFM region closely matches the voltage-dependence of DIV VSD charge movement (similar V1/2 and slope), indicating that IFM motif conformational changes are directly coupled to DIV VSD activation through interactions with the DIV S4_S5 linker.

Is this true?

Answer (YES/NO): YES